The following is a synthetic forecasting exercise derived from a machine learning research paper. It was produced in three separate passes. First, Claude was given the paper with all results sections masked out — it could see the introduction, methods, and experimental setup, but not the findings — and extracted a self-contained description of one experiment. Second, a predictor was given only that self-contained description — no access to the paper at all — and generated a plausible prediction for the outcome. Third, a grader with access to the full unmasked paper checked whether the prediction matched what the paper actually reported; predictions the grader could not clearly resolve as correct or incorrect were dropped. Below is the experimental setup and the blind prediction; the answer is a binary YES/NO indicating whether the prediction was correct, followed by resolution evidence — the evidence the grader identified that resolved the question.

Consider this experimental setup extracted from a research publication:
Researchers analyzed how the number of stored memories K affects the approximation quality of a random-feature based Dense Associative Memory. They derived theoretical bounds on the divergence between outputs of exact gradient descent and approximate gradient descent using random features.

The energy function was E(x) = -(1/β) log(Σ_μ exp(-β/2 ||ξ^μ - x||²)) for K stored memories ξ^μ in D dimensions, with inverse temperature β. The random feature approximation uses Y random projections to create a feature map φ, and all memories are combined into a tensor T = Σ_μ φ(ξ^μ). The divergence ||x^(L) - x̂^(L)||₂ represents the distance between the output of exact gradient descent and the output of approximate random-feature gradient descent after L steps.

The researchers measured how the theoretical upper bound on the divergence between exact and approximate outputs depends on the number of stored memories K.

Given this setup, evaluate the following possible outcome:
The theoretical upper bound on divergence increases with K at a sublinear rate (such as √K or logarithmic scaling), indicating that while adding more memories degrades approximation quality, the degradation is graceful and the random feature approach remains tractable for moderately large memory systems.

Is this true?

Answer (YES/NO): NO